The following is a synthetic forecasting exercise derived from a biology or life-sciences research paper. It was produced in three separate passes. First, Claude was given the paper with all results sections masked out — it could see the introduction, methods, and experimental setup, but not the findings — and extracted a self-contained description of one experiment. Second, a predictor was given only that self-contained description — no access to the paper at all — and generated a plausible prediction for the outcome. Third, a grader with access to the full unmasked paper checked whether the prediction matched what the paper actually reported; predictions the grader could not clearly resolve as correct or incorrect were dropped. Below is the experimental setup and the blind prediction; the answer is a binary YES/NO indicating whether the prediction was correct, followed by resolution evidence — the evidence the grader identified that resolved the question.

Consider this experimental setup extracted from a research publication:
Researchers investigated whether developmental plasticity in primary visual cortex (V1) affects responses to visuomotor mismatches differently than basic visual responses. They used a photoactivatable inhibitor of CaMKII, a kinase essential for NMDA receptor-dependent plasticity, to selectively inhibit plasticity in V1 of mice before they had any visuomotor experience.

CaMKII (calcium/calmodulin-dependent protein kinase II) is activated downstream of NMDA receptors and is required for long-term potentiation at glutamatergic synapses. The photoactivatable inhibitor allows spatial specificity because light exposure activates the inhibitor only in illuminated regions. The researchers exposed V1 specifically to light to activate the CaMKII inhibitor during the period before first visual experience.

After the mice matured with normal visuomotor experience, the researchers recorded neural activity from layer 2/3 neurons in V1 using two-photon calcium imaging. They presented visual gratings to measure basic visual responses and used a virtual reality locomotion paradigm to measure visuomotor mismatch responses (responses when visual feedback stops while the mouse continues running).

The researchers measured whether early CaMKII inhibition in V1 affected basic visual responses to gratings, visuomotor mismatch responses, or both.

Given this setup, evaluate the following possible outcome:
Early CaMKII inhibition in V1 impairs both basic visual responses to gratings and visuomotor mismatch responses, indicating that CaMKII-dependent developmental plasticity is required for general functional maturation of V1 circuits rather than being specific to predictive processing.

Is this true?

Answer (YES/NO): NO